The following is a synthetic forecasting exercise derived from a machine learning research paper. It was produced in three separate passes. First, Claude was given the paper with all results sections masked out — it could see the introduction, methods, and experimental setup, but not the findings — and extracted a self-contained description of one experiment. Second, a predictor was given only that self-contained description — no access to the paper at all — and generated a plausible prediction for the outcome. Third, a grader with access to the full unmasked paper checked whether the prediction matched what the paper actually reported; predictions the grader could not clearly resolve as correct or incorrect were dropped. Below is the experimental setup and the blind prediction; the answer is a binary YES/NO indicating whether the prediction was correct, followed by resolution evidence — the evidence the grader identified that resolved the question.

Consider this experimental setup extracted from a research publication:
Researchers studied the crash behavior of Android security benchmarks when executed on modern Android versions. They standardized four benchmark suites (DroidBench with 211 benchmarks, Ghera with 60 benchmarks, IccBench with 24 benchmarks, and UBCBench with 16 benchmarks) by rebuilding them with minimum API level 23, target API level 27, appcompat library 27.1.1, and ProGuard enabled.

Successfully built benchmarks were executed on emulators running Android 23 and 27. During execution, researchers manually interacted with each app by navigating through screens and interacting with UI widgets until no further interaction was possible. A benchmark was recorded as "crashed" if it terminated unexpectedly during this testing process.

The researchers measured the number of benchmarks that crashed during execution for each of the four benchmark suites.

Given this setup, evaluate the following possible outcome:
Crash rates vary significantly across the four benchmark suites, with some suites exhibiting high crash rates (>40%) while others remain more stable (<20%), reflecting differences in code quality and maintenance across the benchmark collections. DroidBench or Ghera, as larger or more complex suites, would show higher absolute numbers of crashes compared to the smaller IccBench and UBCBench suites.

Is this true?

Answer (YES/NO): NO